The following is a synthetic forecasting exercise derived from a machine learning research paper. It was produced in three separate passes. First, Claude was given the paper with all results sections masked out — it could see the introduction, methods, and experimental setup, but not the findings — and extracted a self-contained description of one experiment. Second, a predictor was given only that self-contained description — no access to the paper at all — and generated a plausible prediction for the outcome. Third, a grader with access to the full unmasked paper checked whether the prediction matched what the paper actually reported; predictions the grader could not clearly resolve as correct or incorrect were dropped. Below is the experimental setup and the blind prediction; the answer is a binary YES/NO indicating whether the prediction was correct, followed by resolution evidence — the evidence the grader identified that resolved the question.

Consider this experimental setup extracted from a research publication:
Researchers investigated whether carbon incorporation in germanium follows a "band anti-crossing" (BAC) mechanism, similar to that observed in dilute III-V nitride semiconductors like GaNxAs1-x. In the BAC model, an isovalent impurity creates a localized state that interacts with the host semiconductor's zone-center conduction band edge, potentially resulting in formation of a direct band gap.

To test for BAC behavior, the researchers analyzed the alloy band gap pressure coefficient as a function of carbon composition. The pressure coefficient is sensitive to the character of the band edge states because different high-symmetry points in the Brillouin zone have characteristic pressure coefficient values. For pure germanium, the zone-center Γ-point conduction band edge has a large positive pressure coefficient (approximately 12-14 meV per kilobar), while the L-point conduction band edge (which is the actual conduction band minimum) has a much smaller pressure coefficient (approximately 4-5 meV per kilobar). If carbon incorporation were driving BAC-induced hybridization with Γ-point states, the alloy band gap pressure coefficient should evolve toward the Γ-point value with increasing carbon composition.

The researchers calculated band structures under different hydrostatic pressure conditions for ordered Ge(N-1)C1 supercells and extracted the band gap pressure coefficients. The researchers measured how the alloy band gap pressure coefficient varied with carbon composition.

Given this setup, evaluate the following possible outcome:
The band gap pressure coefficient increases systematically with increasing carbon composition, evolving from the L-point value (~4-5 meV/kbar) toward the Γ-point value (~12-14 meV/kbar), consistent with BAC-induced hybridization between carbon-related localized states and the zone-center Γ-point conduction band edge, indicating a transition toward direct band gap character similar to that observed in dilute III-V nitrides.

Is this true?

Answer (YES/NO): NO